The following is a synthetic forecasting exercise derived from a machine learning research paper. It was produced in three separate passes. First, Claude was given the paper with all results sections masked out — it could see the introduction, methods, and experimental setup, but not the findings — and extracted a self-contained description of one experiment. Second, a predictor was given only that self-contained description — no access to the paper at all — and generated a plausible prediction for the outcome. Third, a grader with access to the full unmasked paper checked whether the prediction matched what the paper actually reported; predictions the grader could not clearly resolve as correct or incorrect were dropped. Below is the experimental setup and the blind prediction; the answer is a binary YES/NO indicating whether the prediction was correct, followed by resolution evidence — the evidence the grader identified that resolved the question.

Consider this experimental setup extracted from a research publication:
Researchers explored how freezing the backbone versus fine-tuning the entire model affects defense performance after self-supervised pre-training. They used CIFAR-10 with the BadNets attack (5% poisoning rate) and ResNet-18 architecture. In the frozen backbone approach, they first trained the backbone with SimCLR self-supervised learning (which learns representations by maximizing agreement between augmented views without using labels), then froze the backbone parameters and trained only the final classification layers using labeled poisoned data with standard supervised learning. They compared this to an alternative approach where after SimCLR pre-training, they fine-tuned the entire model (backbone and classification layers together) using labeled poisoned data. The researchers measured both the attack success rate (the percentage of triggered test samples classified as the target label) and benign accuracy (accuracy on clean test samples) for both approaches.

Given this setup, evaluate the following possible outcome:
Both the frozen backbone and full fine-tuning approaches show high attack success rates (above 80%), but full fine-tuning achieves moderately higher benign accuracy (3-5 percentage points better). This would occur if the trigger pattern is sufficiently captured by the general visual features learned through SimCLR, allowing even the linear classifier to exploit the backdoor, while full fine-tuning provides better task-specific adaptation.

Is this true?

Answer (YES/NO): NO